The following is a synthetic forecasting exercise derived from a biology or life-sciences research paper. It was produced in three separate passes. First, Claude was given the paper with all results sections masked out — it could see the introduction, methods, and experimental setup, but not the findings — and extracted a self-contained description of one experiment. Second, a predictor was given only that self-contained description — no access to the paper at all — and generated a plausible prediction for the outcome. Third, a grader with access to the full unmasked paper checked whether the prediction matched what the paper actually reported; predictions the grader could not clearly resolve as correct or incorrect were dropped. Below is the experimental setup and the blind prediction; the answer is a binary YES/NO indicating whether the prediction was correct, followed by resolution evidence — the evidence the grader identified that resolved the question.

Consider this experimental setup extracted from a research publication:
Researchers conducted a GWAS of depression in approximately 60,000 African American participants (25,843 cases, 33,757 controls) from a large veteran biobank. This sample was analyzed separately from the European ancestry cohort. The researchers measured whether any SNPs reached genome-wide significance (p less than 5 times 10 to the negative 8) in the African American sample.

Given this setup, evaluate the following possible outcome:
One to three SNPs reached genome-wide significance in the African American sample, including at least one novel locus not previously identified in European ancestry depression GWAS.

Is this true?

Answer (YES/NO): NO